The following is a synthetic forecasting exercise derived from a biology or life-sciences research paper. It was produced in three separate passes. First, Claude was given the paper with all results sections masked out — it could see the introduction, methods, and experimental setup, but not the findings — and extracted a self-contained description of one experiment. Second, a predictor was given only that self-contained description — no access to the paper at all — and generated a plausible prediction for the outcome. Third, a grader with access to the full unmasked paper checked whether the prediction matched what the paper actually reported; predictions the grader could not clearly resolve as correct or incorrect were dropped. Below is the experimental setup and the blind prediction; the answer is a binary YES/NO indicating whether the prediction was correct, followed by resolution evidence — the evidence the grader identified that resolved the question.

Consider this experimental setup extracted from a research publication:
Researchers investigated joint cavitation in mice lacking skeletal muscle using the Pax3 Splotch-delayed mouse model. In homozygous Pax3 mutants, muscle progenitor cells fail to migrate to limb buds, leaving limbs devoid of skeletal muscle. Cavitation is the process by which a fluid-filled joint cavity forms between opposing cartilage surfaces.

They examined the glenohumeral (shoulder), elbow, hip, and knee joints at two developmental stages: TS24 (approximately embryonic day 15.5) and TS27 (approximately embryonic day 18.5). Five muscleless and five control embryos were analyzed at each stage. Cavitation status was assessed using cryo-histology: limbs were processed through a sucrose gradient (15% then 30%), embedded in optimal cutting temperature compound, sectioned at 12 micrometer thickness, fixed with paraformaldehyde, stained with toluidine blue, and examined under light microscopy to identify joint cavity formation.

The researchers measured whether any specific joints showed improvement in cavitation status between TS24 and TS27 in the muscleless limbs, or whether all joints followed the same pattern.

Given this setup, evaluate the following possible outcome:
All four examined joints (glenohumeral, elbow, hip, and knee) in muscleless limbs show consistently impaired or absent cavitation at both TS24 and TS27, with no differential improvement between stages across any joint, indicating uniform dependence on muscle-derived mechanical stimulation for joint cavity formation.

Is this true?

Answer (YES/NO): NO